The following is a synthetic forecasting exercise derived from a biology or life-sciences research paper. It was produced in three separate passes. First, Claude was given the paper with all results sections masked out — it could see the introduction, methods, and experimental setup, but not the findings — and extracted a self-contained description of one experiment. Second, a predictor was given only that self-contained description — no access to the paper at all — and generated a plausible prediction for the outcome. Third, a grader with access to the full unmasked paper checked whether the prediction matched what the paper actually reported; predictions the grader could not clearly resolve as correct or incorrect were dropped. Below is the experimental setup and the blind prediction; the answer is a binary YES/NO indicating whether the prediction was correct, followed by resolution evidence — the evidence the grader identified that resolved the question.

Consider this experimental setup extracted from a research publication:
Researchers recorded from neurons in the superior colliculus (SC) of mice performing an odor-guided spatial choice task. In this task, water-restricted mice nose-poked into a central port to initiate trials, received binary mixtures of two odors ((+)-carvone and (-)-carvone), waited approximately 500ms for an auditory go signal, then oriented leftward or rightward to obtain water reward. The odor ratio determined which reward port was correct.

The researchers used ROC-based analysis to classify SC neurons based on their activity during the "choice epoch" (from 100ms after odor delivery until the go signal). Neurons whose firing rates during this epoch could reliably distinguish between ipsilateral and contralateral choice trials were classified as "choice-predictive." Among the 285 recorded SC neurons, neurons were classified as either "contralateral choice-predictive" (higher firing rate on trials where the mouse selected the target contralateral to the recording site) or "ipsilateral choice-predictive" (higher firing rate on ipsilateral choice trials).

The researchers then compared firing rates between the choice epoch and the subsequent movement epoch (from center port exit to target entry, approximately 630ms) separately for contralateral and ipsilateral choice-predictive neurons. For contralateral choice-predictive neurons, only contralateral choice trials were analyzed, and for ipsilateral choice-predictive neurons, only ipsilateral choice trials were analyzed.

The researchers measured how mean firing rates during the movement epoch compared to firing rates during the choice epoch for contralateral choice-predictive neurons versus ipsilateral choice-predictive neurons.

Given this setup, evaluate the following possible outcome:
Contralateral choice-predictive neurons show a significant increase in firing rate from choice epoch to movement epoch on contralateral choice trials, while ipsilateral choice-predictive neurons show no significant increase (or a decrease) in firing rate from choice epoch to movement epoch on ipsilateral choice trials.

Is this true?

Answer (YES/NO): YES